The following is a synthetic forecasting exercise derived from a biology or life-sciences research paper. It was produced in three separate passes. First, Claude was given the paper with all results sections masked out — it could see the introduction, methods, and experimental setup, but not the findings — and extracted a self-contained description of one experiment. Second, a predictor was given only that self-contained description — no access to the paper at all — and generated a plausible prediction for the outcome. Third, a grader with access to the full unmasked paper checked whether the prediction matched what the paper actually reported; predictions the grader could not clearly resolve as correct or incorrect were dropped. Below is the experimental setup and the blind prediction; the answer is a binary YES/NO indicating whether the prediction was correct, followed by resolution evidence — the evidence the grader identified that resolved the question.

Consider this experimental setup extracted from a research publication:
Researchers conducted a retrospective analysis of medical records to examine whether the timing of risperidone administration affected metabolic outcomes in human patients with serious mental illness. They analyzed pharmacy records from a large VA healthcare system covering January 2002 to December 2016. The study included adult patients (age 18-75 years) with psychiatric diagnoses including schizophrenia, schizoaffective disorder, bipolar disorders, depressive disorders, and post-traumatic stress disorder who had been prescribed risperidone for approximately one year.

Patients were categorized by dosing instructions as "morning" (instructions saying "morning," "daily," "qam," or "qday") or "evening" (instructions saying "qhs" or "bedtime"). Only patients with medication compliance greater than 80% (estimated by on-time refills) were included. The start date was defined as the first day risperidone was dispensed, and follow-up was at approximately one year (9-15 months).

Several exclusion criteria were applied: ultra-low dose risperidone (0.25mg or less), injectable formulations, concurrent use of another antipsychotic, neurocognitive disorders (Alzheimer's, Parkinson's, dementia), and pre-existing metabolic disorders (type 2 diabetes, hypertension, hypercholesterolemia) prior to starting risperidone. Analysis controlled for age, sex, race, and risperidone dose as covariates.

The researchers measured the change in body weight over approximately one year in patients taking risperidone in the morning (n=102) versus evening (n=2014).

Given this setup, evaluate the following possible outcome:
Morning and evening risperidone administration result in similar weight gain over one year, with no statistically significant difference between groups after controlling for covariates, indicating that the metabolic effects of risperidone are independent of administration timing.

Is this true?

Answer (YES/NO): NO